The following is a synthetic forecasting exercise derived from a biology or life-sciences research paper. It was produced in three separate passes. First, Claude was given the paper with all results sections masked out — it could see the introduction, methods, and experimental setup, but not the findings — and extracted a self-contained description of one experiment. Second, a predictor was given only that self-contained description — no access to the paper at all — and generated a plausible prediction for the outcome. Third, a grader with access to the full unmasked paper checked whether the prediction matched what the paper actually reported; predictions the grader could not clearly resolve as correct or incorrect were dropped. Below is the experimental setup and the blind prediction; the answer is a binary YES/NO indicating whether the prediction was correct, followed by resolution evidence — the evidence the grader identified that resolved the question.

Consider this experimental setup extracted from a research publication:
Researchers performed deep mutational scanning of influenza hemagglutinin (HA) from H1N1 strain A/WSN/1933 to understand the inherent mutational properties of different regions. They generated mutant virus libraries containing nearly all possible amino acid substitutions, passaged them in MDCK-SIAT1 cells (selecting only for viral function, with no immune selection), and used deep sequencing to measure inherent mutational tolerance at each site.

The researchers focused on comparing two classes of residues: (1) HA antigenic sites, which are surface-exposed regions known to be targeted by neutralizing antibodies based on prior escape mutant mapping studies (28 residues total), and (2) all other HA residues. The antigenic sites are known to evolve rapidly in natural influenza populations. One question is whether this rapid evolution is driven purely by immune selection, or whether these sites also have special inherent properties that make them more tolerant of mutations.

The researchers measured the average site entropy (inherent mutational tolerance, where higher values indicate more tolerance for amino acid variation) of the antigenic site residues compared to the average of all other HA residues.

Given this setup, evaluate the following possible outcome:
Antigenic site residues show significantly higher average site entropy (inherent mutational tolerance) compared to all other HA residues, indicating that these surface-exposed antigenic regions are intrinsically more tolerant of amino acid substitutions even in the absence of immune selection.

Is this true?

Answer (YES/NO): YES